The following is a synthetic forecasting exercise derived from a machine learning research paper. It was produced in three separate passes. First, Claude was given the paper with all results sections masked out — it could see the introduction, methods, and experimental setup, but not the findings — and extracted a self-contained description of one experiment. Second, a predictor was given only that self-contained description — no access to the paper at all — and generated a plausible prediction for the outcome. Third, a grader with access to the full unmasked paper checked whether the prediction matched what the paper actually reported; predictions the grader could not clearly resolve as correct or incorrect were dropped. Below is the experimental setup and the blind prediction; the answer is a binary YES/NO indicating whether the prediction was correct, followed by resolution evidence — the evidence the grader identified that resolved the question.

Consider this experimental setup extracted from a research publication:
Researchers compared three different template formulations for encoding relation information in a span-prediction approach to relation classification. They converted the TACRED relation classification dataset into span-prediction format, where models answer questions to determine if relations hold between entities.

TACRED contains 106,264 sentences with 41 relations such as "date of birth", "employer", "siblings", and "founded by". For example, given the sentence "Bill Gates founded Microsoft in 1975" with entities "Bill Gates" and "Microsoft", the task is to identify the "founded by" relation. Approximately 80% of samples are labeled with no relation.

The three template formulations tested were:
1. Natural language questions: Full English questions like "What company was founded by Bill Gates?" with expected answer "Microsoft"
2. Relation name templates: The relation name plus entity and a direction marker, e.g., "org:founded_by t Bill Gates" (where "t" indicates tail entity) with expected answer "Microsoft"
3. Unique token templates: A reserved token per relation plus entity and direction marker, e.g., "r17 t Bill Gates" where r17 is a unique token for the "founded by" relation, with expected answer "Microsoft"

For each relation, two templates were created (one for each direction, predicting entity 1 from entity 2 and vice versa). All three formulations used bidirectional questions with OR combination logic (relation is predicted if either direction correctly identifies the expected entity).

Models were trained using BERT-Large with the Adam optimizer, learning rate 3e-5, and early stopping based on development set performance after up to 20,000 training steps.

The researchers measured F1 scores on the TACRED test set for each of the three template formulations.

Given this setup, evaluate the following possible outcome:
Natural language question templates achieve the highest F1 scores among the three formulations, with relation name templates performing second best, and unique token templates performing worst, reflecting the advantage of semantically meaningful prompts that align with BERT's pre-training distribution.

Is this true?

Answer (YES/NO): YES